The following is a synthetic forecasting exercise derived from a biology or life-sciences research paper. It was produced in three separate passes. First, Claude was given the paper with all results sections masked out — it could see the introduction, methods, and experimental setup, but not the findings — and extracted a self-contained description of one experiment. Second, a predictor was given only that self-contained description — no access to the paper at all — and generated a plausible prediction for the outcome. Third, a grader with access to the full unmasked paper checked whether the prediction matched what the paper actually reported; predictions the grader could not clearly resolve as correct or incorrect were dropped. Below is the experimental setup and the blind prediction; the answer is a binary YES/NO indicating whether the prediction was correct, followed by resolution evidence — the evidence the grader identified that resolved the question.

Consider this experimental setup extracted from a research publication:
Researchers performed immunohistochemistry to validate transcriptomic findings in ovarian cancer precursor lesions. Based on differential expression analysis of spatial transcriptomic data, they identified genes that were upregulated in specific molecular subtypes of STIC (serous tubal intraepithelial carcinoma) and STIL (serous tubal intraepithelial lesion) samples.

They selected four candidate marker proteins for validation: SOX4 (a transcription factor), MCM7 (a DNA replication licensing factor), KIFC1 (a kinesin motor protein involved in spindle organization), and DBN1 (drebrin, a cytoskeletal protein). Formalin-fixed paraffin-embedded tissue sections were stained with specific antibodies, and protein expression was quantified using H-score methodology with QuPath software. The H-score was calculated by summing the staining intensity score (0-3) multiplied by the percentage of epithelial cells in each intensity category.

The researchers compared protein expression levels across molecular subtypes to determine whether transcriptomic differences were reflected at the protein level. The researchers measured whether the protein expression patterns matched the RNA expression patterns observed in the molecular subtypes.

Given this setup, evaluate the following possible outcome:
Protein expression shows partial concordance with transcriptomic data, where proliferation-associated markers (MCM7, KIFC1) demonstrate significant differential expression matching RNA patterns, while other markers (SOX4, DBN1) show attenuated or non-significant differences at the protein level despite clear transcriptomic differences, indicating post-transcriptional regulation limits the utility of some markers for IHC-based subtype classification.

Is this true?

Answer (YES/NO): NO